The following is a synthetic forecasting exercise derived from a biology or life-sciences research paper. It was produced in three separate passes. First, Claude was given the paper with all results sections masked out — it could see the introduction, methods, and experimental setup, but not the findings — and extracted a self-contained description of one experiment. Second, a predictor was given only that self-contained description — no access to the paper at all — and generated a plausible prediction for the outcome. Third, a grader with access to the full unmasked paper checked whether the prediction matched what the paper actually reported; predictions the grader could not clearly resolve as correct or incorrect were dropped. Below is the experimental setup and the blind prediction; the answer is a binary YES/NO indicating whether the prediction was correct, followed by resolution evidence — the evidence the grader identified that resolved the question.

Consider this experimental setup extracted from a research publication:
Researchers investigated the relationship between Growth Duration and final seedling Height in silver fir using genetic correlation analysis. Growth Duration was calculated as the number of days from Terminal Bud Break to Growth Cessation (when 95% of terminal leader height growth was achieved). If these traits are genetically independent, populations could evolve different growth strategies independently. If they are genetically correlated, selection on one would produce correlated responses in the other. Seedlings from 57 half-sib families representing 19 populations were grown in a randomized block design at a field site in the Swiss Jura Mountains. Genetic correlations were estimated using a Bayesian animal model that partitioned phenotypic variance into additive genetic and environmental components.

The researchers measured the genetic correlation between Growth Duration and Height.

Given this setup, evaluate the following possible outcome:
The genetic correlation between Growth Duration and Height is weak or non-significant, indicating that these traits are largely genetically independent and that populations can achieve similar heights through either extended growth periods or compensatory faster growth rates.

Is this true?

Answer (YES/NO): YES